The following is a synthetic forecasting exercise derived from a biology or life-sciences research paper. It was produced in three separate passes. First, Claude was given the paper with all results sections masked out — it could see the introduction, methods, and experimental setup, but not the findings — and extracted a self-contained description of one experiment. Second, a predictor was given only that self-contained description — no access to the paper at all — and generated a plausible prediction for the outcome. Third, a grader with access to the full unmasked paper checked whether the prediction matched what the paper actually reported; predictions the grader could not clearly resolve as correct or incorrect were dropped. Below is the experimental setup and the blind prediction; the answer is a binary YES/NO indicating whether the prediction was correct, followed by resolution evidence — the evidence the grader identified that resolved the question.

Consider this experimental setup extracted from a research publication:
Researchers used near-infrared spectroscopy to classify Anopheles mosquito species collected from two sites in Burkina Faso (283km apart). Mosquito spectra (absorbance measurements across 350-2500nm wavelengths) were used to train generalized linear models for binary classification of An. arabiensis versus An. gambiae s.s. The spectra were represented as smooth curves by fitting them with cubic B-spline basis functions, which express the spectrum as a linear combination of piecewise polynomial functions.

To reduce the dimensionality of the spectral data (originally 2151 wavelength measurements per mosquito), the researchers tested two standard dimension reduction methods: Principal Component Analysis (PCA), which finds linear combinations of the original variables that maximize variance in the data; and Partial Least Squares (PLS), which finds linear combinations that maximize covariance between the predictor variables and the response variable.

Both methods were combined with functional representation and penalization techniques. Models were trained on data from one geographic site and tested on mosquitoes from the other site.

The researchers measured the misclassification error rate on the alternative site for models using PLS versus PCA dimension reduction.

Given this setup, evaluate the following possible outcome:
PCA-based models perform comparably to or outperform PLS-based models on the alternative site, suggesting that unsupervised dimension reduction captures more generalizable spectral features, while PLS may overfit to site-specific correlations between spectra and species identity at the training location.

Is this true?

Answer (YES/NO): NO